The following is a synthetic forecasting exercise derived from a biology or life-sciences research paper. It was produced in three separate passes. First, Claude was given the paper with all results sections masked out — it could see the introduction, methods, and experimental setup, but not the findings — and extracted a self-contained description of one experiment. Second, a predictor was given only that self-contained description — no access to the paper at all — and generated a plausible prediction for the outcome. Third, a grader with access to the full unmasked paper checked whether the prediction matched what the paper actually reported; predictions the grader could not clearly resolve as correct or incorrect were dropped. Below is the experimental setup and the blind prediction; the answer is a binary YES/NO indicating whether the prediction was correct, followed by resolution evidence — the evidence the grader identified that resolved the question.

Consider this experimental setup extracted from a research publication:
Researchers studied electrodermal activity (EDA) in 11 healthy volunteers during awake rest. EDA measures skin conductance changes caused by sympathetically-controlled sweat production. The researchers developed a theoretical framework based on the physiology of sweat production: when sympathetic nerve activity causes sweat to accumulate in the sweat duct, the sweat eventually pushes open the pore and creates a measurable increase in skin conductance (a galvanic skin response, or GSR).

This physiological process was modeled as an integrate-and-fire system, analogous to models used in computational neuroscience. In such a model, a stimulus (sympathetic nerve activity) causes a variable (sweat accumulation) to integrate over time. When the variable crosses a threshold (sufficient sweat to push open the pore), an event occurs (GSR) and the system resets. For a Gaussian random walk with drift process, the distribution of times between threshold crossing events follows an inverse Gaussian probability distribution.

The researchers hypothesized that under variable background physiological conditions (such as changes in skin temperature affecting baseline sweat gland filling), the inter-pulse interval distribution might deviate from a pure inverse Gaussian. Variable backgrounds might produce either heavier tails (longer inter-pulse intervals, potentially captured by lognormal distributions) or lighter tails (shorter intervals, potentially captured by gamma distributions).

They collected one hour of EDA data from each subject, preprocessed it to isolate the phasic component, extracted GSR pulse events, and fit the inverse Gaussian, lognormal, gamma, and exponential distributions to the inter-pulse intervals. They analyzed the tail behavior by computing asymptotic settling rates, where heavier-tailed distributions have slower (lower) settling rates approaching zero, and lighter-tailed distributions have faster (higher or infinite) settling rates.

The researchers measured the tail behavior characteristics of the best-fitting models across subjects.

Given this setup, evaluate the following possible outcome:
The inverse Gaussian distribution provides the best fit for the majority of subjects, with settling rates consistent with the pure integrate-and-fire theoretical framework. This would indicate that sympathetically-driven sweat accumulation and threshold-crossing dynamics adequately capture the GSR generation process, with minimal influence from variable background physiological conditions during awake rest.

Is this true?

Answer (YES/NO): NO